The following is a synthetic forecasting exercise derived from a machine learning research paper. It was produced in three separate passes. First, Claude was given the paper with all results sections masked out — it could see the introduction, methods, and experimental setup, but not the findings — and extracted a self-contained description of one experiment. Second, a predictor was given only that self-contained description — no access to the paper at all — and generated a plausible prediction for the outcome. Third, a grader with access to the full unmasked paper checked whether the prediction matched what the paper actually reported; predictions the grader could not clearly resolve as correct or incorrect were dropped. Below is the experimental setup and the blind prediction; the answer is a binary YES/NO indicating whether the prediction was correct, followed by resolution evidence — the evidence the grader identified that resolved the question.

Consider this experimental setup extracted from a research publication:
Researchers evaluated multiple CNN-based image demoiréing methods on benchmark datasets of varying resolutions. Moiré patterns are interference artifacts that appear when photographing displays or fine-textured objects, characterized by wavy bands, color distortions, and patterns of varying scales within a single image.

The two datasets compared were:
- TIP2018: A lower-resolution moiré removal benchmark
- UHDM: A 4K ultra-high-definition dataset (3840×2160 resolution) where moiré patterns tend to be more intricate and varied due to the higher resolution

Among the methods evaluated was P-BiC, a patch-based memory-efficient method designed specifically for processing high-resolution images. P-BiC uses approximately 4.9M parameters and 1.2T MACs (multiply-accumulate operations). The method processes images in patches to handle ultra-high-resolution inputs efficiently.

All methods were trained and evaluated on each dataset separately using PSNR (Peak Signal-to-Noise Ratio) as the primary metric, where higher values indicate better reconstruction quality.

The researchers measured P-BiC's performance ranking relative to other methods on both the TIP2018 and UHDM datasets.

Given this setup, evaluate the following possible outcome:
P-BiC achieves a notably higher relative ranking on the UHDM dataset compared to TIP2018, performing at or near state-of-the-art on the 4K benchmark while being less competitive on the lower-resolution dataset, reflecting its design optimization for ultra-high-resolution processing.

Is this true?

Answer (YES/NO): NO